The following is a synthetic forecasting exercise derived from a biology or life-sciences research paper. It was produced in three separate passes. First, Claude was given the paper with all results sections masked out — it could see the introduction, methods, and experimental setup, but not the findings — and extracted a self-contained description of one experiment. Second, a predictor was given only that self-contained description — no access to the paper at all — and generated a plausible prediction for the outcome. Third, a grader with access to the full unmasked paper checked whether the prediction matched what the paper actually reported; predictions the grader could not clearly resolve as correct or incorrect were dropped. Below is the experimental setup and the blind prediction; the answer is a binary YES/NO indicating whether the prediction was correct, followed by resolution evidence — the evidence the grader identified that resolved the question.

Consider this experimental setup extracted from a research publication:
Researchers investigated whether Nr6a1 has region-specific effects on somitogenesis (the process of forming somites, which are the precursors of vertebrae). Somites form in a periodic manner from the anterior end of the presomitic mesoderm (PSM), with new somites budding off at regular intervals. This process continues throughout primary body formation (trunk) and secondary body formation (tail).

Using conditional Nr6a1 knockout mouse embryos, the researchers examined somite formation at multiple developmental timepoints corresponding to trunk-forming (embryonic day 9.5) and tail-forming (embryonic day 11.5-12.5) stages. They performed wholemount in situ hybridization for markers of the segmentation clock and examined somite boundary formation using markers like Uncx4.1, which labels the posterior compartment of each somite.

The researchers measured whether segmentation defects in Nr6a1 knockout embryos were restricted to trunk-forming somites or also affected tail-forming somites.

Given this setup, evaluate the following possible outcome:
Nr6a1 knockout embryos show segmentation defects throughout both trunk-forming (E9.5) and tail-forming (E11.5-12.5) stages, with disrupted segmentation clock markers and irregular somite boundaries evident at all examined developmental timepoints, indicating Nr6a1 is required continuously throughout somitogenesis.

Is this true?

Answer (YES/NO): NO